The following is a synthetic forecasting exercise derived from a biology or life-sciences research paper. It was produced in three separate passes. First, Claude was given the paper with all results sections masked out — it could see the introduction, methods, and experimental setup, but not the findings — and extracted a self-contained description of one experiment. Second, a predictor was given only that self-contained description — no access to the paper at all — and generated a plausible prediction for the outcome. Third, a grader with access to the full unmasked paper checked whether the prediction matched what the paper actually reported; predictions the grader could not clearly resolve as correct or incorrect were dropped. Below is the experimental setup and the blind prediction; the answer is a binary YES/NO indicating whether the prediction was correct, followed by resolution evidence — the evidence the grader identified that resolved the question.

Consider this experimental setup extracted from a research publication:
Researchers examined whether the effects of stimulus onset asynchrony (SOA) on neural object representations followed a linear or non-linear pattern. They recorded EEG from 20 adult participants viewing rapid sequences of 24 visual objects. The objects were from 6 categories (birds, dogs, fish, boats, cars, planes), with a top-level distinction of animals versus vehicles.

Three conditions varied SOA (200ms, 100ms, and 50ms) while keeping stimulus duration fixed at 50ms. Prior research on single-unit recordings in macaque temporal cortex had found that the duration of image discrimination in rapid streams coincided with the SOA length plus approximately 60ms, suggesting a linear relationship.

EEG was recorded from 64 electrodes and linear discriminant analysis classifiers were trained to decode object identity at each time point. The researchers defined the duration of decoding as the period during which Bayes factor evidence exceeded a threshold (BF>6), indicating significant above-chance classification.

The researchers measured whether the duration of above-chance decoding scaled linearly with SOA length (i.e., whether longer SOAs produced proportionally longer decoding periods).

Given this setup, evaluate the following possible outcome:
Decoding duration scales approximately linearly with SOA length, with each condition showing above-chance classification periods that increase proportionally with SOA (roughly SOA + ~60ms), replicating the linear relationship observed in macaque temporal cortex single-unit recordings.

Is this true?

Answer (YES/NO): NO